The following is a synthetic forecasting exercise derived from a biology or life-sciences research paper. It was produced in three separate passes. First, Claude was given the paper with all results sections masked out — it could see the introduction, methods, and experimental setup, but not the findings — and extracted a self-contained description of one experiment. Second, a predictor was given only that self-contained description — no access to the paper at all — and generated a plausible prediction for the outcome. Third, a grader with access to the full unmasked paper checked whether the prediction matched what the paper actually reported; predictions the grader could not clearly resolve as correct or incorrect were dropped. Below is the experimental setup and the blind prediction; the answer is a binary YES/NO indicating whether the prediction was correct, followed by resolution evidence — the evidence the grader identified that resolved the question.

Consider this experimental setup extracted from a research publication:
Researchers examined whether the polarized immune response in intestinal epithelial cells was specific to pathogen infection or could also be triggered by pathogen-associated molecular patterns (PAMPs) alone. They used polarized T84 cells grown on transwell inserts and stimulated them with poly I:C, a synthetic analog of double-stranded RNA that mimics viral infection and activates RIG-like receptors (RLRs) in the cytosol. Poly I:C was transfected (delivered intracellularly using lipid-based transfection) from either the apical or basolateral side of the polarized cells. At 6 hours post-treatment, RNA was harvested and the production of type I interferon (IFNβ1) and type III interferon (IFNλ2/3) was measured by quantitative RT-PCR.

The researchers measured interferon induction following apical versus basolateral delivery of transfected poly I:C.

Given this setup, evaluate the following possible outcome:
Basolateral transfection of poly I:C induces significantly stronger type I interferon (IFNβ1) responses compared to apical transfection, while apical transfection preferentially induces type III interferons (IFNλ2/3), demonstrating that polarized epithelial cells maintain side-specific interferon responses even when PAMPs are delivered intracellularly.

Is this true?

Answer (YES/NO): NO